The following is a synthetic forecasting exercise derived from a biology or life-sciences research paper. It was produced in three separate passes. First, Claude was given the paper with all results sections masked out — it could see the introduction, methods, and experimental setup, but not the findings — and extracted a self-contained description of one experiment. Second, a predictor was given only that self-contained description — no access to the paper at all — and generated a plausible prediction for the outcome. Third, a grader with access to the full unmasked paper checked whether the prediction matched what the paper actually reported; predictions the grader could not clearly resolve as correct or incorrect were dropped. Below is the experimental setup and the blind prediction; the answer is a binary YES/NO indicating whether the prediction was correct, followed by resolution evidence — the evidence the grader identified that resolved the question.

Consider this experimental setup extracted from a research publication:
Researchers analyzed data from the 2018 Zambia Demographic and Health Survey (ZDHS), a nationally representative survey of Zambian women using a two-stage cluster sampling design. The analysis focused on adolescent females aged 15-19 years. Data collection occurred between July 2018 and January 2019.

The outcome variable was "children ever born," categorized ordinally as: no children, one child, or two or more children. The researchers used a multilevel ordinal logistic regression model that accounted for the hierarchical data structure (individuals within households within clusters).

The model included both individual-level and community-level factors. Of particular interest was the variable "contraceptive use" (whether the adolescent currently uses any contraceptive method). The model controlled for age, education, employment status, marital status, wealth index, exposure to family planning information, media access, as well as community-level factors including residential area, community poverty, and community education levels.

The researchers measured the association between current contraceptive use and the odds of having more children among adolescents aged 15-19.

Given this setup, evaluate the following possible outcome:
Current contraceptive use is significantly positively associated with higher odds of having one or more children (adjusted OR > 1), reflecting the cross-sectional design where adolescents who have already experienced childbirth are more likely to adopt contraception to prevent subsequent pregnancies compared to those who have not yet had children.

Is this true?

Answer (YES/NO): YES